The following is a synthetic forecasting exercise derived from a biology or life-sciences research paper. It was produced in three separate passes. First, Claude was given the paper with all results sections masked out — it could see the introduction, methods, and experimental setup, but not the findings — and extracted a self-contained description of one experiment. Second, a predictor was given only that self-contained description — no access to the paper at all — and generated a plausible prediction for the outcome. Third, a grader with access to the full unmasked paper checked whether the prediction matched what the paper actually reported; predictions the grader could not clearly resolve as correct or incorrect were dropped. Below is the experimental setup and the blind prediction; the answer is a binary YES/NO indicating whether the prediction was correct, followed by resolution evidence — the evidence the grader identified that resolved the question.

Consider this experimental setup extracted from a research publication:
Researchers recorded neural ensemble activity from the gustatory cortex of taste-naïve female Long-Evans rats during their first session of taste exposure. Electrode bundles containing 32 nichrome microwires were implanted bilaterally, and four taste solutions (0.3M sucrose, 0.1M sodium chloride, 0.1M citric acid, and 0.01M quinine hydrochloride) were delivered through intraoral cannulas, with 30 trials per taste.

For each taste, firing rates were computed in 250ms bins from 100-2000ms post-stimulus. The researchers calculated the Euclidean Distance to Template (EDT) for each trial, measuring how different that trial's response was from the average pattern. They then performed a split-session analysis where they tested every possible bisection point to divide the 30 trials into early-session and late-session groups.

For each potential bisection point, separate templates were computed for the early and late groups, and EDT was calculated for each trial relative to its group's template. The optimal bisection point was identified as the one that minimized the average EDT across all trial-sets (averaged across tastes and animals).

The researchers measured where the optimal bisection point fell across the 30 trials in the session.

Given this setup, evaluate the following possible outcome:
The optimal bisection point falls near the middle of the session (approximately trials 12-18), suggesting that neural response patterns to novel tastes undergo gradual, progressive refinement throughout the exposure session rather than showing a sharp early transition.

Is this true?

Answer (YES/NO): YES